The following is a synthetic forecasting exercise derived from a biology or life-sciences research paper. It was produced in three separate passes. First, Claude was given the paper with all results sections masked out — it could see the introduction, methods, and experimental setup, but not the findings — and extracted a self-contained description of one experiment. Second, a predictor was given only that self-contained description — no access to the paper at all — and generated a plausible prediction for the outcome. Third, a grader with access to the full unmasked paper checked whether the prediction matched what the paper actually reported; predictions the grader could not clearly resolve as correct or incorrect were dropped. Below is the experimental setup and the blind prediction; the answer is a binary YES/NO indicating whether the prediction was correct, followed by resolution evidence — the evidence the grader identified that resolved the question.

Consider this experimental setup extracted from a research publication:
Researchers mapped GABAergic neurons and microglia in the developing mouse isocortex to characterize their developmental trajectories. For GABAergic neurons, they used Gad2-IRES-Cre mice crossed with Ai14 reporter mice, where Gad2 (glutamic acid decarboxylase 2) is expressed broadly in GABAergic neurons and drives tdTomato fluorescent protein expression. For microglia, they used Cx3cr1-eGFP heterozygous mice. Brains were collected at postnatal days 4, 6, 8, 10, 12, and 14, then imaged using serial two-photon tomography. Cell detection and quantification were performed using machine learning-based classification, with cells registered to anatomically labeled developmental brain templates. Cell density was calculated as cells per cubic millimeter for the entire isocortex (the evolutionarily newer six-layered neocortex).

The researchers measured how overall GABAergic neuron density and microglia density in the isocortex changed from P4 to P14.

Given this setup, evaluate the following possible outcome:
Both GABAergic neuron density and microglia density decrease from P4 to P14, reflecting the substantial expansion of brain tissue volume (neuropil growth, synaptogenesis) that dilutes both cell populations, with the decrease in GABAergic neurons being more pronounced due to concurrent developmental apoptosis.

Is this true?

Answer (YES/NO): NO